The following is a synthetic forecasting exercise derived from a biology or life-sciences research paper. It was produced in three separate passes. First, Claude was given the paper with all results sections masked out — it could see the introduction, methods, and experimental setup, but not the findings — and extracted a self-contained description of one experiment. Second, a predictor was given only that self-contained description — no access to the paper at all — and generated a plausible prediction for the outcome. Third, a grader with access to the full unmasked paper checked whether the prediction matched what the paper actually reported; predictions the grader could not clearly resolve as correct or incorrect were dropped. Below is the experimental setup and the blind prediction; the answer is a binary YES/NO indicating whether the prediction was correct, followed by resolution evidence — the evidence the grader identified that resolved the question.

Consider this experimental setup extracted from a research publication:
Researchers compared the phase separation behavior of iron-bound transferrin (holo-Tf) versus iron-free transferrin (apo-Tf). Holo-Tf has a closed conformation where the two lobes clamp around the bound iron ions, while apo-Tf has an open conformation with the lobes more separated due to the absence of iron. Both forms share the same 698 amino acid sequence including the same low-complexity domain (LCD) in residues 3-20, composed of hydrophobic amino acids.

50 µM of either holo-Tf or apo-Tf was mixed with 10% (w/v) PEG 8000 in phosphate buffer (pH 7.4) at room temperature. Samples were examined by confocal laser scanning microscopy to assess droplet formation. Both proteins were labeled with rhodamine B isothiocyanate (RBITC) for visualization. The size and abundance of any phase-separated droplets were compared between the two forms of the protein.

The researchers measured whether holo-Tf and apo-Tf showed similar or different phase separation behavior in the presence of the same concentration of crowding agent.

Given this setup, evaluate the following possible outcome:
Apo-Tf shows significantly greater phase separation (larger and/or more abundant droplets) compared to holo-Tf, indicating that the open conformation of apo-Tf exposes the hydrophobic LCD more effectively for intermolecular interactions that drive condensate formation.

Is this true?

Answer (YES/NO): NO